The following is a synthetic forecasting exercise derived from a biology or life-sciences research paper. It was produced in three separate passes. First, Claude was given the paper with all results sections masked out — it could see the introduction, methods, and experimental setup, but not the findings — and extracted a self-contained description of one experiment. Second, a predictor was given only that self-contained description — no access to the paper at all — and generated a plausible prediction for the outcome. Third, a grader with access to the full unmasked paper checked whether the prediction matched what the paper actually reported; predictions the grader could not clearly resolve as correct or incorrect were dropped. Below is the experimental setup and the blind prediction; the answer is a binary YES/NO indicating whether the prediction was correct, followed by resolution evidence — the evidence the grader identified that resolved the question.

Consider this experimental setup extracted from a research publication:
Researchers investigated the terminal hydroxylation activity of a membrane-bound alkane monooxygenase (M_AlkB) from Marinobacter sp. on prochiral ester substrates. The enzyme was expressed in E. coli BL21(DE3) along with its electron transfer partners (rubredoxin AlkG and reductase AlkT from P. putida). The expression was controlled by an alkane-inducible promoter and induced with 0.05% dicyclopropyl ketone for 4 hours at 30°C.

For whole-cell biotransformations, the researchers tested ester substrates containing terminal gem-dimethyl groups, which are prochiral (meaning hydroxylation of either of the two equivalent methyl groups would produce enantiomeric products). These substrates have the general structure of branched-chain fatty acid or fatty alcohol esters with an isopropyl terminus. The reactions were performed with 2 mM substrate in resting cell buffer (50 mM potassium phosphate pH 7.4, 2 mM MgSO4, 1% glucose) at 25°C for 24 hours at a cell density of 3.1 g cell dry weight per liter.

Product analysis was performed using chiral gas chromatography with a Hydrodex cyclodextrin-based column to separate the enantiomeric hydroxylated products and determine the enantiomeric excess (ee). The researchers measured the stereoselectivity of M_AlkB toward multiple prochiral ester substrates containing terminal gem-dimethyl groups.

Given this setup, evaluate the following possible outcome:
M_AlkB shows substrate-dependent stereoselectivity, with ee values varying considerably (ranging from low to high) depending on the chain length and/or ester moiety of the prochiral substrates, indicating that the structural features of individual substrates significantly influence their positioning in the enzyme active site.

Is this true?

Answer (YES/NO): YES